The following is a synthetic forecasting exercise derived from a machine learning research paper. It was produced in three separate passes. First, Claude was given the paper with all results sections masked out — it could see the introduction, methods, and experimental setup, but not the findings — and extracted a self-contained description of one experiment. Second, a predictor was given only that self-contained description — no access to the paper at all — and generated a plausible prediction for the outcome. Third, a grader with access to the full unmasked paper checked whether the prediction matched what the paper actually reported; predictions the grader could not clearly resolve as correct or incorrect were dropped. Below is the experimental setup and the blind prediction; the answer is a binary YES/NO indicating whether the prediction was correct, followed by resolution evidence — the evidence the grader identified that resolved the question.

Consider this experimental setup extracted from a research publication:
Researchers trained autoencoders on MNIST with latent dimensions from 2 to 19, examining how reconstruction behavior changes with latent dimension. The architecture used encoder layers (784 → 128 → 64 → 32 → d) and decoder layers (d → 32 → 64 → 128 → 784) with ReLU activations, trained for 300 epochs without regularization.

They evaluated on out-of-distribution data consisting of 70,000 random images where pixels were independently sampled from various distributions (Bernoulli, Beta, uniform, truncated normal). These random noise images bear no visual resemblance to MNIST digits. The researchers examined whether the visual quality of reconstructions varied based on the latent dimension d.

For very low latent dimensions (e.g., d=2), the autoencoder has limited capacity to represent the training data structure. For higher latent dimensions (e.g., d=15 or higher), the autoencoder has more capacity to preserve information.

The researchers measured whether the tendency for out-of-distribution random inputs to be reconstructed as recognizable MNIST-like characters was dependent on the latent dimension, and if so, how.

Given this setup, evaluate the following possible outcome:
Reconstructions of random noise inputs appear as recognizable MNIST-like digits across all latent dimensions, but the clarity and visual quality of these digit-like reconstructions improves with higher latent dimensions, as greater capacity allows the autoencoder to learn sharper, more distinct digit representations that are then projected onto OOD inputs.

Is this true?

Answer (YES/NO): NO